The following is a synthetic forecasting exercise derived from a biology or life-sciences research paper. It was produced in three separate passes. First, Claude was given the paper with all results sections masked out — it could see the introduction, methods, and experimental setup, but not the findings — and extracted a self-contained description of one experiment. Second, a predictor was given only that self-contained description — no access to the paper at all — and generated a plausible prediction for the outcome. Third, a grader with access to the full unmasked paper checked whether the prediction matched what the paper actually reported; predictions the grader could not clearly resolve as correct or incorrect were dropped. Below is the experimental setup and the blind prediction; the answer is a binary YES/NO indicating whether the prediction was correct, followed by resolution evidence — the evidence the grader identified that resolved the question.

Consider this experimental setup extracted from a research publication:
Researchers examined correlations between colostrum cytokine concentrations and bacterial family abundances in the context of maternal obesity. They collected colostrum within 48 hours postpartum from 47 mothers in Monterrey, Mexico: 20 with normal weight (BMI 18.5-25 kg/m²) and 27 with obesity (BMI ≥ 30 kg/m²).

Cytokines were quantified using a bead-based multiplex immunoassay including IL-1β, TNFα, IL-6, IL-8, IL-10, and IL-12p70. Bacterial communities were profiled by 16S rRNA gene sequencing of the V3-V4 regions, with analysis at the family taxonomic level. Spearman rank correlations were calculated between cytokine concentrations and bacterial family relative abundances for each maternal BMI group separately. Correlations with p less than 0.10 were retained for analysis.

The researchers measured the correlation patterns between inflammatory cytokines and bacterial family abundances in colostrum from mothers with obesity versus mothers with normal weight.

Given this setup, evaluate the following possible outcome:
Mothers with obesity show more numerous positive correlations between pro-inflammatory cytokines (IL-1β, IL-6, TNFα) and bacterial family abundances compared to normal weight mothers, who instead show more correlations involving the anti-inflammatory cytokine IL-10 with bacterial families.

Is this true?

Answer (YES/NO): NO